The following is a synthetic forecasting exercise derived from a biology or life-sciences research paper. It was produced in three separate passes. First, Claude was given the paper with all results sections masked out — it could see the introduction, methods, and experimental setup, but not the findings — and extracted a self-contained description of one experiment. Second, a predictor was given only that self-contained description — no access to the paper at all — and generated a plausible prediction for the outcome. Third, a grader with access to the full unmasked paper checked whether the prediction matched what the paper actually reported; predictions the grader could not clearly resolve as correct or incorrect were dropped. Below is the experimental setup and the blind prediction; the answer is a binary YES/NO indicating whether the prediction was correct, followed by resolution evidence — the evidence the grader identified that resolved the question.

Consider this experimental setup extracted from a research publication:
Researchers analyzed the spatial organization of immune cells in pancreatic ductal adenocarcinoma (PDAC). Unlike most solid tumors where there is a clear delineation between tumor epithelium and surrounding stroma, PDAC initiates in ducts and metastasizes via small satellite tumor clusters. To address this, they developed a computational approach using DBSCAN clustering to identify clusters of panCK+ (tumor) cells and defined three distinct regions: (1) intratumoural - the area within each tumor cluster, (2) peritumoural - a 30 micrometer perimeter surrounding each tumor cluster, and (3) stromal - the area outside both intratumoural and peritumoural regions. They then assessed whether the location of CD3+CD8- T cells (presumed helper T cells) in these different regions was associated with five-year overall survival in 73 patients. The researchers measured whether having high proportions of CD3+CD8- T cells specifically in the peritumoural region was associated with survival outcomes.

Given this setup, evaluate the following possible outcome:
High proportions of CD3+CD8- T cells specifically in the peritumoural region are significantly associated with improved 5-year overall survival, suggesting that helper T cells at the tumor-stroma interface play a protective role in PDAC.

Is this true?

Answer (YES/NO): YES